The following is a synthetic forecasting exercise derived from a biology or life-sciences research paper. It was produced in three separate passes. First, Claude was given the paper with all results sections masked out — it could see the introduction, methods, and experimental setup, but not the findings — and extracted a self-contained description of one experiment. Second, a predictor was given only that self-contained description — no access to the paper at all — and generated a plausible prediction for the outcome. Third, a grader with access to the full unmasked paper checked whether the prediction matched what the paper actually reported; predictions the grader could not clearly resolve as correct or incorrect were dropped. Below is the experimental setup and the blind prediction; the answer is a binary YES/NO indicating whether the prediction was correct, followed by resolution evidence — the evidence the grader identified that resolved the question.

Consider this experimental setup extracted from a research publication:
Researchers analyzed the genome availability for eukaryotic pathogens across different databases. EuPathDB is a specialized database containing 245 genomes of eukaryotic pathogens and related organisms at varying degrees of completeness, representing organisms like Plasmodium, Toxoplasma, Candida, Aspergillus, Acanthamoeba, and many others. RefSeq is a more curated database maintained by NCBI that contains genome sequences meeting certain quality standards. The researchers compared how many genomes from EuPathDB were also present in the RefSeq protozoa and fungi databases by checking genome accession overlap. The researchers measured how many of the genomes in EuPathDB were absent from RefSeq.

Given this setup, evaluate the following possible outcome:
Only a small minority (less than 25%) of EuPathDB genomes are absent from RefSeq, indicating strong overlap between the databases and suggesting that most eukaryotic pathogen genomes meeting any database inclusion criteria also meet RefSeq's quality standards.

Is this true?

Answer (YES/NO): NO